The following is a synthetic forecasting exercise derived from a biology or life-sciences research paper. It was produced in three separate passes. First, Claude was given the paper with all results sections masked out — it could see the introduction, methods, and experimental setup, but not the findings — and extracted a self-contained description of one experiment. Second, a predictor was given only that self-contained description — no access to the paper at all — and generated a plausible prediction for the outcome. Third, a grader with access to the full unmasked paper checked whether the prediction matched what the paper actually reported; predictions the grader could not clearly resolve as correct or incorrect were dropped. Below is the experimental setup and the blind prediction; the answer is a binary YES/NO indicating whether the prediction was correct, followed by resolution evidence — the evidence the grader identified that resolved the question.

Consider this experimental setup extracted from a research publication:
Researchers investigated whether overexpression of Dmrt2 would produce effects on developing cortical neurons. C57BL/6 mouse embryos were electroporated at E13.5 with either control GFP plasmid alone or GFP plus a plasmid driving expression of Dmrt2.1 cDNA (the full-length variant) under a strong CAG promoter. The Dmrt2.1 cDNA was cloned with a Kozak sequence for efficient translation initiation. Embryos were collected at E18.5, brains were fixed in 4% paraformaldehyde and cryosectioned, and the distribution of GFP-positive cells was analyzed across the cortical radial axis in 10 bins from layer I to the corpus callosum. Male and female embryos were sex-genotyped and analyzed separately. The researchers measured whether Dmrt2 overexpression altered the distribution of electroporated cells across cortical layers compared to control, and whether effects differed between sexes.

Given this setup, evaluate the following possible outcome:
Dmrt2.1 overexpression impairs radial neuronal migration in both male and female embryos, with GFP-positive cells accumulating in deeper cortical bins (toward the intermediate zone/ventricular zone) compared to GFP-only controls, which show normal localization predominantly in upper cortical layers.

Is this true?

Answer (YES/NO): NO